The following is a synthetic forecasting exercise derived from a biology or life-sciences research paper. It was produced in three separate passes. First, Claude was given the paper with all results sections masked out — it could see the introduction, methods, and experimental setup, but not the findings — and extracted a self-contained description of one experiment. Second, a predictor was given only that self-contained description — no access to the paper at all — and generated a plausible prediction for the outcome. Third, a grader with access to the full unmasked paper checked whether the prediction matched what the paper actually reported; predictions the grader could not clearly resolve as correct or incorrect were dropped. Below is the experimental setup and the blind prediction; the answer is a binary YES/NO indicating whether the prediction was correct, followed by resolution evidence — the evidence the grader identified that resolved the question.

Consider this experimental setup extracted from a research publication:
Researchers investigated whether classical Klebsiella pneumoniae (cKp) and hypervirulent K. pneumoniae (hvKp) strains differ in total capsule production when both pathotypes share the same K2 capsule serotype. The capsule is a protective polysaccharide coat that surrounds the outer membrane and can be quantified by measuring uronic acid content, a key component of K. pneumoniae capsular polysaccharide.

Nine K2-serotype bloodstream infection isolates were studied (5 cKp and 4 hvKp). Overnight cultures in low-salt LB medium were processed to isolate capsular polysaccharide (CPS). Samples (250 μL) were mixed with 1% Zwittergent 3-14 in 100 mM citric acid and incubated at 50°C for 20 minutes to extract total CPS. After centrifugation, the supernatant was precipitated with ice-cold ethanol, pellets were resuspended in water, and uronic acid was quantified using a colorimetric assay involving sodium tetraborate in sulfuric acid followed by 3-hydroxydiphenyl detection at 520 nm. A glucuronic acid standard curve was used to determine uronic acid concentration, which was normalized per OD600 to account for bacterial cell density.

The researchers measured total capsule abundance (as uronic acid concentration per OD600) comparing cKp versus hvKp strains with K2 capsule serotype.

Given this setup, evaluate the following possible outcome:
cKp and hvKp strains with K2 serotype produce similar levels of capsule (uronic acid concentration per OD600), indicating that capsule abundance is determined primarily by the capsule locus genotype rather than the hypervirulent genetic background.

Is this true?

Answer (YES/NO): YES